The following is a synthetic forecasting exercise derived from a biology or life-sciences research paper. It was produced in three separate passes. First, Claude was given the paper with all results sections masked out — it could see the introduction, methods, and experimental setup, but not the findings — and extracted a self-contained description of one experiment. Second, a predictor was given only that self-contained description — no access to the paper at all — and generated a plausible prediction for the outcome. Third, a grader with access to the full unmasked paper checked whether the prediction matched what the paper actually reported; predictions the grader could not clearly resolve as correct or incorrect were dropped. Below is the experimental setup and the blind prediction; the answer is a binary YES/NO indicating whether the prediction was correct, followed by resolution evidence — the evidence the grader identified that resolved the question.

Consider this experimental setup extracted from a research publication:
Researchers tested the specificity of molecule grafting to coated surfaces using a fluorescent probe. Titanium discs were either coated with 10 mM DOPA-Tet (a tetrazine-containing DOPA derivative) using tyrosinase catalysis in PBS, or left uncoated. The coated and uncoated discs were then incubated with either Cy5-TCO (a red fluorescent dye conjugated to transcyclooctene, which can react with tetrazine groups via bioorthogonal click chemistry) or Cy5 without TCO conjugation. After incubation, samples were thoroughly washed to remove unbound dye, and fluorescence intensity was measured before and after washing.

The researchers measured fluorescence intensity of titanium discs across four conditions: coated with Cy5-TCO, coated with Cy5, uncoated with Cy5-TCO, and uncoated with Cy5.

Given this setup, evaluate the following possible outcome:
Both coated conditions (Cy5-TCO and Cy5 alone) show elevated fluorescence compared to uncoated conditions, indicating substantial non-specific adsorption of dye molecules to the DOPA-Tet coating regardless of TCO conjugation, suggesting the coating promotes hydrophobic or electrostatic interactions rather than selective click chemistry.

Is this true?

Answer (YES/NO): NO